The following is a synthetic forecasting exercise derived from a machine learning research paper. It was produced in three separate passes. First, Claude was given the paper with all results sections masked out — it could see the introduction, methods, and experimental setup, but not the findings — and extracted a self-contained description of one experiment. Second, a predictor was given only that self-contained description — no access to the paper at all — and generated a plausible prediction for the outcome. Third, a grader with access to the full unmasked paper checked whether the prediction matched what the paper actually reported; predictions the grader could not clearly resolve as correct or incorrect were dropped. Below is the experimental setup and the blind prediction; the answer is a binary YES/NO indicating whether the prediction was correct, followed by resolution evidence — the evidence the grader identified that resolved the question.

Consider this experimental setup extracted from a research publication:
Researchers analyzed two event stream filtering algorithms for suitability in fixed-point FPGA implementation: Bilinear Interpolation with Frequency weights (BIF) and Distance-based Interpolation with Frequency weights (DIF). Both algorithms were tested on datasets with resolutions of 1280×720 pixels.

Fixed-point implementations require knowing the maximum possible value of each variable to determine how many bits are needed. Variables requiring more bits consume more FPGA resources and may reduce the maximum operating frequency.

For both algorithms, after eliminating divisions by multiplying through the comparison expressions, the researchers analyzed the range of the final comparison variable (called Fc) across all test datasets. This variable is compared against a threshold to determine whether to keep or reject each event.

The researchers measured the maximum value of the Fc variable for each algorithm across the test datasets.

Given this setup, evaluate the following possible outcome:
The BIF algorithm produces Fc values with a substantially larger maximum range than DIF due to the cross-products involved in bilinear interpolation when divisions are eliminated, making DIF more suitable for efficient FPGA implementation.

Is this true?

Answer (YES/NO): YES